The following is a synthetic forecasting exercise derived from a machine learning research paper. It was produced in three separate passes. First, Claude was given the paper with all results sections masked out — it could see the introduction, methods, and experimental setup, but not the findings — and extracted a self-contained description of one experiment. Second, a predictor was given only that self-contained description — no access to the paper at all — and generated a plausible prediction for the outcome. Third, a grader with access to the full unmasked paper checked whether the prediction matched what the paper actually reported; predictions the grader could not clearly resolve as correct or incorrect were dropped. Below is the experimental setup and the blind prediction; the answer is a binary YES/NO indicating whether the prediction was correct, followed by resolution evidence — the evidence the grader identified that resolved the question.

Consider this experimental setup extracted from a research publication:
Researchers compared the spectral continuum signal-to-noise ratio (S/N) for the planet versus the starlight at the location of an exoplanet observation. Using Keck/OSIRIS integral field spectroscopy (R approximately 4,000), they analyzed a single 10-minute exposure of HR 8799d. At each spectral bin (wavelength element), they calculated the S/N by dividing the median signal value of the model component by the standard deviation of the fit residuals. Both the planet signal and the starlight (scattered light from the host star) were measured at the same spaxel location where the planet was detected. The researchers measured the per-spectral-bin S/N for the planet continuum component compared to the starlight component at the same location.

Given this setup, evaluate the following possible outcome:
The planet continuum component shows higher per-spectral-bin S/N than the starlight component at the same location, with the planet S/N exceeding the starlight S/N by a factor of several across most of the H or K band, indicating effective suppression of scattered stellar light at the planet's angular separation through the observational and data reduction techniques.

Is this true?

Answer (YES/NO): NO